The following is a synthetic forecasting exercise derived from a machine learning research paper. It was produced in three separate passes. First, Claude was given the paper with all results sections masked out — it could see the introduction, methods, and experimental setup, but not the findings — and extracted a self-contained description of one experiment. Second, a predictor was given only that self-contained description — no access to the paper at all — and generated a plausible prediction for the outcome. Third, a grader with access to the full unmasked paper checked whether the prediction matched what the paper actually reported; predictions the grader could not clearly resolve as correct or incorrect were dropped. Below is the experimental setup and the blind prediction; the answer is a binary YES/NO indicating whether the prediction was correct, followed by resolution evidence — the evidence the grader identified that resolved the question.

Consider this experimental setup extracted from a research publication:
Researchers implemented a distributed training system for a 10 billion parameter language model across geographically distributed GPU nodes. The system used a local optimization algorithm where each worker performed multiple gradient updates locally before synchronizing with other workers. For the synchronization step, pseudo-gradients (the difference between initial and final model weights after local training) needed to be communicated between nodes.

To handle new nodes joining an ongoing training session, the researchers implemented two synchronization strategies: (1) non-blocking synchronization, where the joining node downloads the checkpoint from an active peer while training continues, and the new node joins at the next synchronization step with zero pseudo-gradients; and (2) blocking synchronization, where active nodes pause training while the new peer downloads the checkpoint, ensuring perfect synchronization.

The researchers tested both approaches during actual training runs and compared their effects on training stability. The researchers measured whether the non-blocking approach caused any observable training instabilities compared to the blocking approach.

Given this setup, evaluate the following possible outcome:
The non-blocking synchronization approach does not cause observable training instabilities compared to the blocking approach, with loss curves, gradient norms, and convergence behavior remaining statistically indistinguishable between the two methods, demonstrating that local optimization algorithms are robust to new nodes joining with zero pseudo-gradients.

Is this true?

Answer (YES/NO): NO